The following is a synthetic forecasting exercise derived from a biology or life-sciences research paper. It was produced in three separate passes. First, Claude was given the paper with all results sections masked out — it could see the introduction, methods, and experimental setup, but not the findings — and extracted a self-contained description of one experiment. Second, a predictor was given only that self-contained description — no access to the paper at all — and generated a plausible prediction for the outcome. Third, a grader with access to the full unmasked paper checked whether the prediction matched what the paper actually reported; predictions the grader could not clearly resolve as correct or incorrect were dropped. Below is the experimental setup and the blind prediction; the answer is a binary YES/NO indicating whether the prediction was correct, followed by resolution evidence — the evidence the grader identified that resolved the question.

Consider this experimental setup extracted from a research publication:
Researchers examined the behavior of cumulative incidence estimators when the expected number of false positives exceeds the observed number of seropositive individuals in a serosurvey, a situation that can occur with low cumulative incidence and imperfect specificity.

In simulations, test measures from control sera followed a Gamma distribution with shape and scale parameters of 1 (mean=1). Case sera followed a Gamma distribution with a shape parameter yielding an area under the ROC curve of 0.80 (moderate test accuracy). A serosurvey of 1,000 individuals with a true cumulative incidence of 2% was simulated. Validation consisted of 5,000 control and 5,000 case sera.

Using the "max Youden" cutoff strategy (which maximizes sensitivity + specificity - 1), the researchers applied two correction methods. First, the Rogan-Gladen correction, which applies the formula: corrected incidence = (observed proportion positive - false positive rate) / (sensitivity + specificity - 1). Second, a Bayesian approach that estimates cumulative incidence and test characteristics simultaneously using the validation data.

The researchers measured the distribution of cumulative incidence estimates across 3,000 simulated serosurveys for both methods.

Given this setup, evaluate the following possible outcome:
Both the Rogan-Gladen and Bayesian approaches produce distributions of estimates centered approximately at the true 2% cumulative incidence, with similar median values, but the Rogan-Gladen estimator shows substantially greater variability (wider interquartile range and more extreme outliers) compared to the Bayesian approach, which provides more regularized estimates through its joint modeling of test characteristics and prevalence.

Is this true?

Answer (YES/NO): NO